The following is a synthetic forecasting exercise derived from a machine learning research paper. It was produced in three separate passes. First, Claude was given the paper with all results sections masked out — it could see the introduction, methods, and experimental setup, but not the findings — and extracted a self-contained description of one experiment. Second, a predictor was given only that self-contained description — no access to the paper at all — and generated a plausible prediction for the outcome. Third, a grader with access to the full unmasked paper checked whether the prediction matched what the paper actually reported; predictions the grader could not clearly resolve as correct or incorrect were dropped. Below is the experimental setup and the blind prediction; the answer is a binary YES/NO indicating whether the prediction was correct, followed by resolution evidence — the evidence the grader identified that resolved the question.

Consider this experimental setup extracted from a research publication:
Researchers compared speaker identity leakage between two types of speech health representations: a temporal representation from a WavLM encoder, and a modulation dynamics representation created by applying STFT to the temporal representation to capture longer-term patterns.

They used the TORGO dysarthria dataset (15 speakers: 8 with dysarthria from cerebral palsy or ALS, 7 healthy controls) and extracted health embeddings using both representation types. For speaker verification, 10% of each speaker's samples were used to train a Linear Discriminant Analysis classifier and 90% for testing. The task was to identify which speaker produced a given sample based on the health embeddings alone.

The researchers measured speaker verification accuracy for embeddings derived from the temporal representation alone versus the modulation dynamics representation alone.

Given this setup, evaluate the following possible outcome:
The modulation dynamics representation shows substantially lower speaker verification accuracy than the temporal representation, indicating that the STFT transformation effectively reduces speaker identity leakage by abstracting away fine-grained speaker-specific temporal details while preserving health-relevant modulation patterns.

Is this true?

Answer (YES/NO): YES